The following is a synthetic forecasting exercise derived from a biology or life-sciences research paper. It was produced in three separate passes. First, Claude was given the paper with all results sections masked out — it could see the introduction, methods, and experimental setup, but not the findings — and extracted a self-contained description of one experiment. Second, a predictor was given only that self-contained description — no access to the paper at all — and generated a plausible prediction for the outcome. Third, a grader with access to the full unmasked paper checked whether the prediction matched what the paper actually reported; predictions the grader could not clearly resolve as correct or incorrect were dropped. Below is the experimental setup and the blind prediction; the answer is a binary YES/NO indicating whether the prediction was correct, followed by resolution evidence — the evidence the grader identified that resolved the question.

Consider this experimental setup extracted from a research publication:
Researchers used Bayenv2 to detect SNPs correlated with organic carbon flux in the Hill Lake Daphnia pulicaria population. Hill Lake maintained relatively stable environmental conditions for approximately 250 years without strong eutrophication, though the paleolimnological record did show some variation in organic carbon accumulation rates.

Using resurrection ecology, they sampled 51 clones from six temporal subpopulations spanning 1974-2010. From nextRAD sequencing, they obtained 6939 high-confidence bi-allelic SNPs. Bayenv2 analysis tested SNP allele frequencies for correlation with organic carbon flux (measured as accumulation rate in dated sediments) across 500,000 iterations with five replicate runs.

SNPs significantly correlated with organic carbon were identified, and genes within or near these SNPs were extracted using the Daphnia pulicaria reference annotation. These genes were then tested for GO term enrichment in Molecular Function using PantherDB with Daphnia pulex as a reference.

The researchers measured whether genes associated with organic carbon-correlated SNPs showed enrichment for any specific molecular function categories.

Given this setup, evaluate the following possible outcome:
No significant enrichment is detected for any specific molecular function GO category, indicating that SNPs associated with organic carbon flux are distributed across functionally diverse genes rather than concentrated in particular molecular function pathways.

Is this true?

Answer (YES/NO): NO